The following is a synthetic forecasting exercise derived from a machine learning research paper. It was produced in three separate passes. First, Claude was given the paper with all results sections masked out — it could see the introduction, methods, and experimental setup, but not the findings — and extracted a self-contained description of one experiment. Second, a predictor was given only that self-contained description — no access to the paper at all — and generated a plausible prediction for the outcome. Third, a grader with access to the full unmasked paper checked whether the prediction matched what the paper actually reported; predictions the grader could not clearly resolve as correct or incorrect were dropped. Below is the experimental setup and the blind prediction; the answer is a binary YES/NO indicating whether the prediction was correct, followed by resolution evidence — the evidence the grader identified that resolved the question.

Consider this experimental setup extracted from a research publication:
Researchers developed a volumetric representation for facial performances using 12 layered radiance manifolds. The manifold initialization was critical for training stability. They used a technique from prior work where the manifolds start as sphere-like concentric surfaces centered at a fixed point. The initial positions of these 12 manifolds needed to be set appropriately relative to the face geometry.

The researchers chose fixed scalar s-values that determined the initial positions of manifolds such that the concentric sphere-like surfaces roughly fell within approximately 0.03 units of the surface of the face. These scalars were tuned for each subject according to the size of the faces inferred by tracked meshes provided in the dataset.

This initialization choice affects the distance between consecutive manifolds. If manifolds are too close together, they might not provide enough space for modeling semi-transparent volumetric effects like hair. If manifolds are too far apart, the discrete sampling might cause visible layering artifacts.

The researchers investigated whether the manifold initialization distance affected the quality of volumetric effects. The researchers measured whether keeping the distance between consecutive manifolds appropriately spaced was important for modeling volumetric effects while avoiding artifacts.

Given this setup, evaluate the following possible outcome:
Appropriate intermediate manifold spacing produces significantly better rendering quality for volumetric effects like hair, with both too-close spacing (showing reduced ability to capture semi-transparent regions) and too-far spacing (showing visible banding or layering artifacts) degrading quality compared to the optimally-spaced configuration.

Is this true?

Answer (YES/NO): YES